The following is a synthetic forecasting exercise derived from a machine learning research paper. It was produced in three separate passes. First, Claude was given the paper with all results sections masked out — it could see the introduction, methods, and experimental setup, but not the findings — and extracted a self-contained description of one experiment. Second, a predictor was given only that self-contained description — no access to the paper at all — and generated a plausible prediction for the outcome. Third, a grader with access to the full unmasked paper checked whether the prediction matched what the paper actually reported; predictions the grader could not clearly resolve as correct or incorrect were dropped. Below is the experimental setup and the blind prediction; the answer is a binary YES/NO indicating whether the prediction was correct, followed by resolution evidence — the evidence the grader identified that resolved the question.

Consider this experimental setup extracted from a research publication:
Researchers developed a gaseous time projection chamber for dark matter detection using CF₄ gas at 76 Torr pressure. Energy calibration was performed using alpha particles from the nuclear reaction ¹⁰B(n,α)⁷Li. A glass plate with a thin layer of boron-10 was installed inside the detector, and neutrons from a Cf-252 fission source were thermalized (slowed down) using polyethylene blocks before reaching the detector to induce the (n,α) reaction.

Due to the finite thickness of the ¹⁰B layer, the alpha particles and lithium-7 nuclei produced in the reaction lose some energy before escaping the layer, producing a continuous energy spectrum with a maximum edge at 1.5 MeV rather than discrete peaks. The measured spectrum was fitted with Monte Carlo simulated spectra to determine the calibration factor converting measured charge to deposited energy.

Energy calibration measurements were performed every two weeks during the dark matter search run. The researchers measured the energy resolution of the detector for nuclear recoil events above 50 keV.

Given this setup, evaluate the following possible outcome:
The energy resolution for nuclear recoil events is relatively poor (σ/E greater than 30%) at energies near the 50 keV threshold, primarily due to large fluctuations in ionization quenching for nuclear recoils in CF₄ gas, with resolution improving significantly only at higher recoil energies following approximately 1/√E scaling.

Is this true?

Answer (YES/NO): NO